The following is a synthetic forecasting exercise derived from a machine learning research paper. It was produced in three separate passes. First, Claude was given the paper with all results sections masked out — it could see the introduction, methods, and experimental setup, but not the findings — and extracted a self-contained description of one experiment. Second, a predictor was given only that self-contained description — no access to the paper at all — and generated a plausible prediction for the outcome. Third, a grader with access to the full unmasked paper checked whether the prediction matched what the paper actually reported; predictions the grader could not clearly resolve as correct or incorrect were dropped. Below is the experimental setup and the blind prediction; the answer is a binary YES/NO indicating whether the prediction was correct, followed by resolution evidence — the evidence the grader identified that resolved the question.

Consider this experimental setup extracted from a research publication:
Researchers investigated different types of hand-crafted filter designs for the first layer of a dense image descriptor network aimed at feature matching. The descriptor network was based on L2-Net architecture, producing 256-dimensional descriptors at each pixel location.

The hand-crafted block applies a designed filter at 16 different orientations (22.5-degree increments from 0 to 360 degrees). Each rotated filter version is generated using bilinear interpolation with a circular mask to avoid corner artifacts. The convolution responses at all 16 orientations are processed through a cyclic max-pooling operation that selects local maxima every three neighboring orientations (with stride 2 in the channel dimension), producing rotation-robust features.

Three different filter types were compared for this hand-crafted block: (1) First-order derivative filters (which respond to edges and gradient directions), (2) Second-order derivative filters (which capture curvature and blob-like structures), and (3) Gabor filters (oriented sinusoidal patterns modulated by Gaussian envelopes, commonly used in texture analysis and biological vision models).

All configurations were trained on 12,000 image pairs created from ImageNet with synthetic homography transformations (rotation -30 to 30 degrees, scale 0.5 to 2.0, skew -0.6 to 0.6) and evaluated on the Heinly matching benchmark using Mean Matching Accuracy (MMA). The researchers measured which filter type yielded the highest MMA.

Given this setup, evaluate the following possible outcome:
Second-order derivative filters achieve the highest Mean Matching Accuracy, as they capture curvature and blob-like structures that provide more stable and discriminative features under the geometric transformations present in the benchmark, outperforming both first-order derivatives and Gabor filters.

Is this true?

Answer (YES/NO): NO